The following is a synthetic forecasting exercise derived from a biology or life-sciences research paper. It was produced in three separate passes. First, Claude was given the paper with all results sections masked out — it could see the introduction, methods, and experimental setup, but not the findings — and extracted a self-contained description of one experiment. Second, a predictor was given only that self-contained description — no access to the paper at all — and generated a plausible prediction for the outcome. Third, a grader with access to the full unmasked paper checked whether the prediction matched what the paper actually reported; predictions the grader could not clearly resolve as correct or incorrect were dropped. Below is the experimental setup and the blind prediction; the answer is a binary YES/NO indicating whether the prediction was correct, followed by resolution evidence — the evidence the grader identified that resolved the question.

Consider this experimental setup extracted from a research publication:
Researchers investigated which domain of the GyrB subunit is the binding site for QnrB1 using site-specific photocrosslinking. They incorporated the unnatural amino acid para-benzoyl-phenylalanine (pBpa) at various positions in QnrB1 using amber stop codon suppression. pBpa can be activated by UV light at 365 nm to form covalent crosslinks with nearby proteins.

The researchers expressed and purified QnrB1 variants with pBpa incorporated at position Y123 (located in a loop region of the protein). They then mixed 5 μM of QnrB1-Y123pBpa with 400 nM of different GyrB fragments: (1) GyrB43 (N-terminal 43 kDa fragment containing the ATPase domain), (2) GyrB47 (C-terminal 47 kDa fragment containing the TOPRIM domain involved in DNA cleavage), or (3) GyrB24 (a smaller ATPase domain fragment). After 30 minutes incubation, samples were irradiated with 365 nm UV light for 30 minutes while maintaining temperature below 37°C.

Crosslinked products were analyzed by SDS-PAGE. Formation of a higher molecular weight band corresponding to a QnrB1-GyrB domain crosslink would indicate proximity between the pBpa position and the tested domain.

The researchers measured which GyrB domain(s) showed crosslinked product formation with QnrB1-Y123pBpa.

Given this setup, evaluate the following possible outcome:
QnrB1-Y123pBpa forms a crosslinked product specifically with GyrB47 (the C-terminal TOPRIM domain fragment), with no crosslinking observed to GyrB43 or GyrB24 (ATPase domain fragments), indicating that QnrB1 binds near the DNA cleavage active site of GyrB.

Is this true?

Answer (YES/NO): NO